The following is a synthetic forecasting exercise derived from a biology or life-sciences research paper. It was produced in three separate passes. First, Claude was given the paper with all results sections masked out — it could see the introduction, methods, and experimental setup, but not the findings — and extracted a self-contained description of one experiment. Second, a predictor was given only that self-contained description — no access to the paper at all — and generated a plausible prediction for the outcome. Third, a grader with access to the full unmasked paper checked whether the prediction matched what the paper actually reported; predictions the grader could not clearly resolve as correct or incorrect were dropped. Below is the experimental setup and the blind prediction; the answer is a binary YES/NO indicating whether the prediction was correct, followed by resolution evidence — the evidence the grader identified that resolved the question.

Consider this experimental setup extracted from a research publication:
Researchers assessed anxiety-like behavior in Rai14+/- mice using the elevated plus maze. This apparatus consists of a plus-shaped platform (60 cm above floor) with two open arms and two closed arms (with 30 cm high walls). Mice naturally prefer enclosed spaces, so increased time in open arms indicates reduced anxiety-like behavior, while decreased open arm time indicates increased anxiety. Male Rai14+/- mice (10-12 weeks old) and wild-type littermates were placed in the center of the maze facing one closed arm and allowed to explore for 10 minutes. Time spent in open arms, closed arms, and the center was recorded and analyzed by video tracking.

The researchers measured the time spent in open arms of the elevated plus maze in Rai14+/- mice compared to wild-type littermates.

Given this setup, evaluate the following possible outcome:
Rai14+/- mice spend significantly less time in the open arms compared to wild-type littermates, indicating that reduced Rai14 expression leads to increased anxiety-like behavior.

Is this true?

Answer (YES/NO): NO